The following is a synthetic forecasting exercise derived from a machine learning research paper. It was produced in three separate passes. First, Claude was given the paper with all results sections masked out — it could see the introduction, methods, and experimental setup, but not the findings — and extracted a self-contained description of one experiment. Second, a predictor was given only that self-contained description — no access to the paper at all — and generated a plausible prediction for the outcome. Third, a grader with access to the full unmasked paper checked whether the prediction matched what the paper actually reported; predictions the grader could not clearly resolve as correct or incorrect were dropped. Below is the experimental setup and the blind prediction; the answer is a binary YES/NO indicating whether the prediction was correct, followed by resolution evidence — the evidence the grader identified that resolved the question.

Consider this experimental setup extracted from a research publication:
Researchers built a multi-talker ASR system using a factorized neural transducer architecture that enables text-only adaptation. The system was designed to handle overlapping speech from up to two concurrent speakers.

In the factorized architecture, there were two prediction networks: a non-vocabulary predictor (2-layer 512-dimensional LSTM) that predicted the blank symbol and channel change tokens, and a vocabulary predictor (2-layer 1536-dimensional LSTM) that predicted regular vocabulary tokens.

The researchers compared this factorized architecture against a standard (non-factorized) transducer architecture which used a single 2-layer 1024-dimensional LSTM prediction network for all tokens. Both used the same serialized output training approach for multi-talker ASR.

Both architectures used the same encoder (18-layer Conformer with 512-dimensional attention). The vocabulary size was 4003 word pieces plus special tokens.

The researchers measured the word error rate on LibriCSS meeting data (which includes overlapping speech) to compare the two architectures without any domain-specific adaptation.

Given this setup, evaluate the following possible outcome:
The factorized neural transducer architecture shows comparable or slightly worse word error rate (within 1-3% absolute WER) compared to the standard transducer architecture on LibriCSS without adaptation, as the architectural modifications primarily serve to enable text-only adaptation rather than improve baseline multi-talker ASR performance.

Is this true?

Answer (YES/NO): YES